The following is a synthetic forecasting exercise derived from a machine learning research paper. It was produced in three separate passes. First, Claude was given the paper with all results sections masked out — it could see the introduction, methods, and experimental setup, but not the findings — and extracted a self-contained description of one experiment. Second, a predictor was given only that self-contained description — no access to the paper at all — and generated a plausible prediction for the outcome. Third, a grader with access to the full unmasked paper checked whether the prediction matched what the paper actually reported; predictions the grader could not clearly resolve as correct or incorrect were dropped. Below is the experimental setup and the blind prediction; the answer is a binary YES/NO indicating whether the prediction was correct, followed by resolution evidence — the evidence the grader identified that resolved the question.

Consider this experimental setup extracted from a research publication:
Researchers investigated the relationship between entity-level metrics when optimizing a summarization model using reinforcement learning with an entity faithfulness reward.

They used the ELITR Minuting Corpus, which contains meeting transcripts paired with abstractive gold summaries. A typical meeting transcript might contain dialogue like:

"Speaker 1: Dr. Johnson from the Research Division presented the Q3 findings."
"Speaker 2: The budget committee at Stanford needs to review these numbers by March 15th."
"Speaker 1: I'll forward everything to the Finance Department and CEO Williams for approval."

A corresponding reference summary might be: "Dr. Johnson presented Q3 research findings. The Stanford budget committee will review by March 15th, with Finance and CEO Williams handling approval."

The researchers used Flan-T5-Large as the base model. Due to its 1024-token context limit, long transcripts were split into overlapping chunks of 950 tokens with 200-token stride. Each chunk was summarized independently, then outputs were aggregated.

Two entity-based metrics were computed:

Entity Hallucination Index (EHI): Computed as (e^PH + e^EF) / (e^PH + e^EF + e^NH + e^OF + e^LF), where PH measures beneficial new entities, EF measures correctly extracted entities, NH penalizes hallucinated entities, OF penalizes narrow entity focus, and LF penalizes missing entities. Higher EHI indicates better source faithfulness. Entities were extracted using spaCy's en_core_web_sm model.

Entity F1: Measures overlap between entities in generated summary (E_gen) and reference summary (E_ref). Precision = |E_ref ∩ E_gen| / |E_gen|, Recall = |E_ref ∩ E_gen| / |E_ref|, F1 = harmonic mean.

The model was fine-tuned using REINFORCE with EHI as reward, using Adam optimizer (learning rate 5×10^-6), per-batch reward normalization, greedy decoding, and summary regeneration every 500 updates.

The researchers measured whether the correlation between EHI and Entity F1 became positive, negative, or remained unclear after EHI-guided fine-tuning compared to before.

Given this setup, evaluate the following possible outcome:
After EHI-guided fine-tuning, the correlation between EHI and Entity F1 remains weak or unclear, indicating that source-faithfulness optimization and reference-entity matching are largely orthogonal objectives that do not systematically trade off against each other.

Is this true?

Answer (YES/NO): NO